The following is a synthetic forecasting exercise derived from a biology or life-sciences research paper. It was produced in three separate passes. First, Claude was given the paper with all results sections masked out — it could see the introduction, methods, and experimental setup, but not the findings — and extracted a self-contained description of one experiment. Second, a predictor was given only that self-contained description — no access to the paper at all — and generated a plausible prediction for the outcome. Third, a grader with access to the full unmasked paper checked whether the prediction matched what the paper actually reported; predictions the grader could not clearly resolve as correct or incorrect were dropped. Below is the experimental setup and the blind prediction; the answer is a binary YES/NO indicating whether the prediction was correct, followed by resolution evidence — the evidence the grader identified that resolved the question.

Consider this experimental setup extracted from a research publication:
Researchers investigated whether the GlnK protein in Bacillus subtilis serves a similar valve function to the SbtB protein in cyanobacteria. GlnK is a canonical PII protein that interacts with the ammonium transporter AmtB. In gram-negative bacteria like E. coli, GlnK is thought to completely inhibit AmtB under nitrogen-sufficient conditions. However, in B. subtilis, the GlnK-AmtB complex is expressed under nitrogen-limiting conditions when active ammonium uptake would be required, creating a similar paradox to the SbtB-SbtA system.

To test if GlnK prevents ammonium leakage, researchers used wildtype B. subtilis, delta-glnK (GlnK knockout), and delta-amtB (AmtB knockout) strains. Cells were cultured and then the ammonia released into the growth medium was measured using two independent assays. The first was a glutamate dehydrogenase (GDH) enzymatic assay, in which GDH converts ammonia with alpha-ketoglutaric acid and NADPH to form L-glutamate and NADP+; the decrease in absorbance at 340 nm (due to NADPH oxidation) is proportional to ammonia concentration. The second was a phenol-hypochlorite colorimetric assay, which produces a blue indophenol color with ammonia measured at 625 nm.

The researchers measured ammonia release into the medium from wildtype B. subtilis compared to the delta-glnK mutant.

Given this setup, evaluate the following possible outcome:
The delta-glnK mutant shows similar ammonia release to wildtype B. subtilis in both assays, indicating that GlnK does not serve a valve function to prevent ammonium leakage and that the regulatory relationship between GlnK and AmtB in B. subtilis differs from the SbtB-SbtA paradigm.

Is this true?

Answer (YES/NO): NO